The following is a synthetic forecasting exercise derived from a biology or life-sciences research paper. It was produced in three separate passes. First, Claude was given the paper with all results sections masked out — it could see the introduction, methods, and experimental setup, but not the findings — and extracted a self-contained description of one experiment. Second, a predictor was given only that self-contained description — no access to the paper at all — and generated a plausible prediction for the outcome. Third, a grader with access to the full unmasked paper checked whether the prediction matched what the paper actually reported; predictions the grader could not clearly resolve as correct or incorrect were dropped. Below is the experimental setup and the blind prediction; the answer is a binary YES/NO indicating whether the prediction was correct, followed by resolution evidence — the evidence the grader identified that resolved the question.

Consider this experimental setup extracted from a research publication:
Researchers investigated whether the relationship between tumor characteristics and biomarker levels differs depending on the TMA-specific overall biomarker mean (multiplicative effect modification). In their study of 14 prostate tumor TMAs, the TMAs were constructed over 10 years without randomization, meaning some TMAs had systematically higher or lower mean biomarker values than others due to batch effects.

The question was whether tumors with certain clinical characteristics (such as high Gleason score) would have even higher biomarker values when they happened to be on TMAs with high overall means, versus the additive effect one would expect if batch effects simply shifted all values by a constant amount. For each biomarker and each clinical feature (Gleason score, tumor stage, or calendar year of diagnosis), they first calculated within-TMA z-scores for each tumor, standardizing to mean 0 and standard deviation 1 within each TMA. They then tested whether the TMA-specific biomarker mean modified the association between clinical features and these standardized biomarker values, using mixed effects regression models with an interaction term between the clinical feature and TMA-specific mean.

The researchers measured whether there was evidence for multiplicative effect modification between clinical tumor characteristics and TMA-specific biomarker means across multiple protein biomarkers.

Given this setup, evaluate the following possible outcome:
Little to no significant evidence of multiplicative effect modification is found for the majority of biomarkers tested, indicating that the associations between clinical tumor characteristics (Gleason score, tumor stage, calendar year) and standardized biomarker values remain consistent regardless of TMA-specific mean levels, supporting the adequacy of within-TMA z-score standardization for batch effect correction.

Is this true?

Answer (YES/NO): YES